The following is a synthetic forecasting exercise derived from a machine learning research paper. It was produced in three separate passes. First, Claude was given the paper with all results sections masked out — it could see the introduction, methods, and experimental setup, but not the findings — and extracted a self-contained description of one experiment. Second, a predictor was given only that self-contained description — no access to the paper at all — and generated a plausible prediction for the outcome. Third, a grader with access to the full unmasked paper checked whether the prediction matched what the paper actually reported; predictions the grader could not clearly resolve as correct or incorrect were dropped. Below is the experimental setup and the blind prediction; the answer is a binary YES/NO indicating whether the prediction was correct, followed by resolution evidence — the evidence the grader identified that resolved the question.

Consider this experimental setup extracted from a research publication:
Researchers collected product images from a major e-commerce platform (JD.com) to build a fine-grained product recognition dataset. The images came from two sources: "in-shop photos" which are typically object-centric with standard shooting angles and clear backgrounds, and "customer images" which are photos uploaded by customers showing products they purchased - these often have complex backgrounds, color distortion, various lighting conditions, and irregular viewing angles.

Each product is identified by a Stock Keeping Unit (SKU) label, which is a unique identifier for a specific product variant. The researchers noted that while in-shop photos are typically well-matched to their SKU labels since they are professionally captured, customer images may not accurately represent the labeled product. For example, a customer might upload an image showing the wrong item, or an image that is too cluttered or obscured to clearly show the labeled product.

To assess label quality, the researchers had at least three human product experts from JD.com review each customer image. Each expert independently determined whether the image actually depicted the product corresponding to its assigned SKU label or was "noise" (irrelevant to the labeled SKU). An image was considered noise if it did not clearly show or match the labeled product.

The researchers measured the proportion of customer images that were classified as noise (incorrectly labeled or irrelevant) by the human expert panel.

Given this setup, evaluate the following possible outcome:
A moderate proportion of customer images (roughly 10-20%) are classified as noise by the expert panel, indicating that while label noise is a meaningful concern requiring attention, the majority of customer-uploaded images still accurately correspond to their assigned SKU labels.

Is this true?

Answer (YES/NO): NO